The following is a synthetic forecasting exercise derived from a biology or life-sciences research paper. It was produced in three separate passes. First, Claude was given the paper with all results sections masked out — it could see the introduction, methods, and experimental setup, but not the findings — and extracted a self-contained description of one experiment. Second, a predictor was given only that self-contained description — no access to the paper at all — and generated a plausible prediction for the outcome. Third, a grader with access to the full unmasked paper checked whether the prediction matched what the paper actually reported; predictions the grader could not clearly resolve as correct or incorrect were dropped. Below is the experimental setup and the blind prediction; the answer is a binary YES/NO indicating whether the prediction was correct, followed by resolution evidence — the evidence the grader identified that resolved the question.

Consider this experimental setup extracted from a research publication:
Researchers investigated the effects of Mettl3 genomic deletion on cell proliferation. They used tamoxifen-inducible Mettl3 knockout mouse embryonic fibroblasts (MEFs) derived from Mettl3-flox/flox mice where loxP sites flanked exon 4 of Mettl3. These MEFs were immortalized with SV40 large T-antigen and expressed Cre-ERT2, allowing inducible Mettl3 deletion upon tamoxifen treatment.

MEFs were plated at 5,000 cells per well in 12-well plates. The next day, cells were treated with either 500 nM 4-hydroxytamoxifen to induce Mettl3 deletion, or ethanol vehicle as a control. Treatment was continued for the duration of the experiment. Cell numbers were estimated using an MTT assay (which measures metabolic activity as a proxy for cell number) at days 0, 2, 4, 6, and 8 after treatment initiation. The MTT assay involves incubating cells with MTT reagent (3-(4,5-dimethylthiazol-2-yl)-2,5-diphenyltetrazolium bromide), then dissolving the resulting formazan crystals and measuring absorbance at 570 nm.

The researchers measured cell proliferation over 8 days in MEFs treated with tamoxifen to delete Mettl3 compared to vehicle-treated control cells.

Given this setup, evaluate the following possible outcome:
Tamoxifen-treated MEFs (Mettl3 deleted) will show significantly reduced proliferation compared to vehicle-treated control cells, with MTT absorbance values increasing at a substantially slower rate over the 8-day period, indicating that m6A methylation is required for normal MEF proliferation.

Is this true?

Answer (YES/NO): YES